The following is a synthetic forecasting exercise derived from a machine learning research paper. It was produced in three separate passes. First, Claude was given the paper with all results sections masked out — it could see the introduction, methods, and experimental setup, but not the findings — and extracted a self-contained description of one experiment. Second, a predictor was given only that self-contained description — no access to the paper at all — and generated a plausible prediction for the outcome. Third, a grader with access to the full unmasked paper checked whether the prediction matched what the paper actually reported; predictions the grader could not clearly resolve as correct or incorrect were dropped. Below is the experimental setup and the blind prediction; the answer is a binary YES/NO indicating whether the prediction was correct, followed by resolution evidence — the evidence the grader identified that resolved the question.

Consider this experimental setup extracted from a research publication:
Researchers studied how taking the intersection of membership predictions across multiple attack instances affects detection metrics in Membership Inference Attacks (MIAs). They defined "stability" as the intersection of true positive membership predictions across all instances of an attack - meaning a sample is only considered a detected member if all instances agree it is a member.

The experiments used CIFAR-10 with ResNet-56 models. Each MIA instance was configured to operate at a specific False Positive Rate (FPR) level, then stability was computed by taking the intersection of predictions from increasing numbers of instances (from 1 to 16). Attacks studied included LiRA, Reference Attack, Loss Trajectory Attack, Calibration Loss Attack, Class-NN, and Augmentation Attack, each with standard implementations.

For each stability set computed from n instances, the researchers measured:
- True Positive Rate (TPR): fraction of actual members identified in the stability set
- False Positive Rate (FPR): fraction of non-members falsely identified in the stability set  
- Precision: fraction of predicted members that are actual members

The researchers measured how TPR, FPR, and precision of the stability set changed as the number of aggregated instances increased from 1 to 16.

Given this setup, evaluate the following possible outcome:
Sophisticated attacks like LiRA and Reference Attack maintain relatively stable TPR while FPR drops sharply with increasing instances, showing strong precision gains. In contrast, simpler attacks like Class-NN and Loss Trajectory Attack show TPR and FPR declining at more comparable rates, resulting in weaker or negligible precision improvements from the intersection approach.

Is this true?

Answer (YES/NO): NO